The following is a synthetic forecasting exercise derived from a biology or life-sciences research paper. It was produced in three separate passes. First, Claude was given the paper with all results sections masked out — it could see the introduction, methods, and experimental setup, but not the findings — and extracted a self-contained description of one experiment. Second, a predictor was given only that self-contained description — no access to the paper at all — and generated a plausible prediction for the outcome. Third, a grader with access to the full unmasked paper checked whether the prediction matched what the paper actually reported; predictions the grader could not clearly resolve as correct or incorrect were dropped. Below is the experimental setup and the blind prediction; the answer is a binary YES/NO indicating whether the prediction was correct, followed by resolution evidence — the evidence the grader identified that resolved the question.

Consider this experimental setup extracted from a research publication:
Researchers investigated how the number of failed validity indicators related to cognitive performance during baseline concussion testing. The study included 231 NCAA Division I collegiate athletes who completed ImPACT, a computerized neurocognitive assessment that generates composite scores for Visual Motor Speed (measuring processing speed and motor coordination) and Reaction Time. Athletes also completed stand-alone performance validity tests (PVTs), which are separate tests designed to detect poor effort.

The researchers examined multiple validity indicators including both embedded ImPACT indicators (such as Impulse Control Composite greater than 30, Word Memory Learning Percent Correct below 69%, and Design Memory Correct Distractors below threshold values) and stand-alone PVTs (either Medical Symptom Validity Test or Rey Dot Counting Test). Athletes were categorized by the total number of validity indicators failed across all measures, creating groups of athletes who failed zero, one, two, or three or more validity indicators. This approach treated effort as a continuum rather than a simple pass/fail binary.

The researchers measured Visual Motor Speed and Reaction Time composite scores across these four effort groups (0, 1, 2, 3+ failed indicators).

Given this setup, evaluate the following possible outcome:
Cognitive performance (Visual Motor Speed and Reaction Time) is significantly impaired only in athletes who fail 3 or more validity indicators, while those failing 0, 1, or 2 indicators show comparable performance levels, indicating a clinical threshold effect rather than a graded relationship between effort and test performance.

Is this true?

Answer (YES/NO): NO